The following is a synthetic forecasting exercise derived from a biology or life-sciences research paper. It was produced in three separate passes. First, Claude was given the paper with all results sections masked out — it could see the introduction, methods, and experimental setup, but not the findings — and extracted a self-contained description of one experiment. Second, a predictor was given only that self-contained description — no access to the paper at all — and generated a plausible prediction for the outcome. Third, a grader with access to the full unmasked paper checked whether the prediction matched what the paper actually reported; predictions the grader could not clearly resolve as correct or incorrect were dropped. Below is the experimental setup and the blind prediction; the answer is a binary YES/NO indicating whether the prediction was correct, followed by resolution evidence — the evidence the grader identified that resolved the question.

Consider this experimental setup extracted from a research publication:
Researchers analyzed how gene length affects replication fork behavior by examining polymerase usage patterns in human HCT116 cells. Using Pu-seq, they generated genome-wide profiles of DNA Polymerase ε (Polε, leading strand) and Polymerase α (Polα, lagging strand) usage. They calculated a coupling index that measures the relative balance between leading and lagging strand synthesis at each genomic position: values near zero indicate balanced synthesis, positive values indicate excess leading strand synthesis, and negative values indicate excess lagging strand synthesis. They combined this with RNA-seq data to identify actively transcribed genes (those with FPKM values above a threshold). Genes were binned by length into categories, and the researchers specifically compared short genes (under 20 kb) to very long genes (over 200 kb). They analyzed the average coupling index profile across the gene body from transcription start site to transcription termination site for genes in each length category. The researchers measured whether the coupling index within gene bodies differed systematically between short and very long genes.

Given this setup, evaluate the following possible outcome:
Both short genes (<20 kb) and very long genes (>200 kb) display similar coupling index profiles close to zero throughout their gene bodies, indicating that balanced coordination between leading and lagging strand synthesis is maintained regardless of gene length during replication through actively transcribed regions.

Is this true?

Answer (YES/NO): NO